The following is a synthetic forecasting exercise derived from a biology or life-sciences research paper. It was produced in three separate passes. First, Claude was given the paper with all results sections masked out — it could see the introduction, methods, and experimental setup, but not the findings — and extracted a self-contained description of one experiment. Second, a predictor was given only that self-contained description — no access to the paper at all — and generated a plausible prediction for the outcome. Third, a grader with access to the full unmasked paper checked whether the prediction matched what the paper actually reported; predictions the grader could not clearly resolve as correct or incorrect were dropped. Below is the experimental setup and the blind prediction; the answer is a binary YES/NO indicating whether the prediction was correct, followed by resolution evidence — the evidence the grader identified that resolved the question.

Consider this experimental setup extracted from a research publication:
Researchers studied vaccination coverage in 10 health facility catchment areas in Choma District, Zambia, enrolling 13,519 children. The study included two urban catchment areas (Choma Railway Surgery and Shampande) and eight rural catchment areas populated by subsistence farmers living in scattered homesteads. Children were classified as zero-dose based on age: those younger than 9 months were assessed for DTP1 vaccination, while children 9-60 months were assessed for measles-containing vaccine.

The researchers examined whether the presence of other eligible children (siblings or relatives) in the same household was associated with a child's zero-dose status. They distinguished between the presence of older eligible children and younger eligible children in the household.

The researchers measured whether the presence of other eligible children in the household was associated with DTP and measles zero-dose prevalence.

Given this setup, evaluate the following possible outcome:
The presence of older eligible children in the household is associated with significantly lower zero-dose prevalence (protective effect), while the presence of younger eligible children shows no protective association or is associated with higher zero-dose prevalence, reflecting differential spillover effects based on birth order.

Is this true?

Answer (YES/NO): NO